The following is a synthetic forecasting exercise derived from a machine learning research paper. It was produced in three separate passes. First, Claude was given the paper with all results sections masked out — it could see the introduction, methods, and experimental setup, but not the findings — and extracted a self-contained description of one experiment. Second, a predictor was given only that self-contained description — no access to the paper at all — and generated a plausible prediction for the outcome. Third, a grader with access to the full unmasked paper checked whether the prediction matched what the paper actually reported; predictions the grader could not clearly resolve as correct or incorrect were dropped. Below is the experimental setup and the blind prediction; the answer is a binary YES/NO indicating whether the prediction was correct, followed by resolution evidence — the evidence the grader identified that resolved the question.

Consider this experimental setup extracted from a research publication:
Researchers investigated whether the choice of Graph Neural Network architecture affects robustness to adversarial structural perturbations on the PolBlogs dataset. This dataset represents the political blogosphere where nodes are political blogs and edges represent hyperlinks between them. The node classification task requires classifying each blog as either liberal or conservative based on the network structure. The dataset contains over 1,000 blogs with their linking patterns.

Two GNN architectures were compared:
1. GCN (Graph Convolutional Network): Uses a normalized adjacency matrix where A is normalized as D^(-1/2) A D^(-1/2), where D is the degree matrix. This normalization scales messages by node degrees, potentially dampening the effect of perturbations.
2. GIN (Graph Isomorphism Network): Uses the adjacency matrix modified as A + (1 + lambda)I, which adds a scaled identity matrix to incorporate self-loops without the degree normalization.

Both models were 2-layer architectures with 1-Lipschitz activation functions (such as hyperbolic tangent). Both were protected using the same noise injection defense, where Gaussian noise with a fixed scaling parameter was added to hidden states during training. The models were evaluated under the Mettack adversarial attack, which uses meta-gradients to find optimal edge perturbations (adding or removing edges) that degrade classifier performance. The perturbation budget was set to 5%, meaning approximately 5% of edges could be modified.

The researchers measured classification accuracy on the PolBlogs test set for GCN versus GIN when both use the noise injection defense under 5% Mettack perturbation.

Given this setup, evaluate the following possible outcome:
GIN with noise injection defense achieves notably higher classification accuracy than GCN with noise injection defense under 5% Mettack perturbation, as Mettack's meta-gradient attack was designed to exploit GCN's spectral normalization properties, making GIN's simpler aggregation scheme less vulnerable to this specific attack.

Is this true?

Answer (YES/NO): NO